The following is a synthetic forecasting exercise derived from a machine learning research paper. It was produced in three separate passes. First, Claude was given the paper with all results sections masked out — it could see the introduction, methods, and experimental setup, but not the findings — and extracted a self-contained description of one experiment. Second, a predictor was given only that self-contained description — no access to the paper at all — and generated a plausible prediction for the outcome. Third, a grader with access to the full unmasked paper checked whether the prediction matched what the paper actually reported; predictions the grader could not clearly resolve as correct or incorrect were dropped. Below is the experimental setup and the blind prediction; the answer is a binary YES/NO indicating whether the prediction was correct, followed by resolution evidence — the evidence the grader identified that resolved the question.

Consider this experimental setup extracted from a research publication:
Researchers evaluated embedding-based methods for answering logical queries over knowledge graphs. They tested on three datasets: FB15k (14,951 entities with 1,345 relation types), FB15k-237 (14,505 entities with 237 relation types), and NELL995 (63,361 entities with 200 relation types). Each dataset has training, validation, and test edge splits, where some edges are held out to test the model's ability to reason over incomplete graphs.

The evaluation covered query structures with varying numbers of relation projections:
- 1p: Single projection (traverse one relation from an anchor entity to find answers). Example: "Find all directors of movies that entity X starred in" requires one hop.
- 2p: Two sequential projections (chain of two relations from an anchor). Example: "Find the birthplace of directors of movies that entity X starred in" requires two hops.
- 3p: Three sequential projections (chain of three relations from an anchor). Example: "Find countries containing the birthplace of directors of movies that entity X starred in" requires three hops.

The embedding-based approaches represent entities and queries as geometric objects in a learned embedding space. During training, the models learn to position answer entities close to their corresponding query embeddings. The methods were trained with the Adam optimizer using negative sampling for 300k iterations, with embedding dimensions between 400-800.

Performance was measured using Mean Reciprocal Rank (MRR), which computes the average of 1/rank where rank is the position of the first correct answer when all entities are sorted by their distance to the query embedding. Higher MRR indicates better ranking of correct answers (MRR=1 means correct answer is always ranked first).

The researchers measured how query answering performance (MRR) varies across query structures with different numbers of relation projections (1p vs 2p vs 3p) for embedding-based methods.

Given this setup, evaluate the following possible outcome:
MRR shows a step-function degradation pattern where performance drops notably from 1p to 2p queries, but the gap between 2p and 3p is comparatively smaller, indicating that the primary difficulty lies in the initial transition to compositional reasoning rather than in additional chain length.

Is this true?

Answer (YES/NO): YES